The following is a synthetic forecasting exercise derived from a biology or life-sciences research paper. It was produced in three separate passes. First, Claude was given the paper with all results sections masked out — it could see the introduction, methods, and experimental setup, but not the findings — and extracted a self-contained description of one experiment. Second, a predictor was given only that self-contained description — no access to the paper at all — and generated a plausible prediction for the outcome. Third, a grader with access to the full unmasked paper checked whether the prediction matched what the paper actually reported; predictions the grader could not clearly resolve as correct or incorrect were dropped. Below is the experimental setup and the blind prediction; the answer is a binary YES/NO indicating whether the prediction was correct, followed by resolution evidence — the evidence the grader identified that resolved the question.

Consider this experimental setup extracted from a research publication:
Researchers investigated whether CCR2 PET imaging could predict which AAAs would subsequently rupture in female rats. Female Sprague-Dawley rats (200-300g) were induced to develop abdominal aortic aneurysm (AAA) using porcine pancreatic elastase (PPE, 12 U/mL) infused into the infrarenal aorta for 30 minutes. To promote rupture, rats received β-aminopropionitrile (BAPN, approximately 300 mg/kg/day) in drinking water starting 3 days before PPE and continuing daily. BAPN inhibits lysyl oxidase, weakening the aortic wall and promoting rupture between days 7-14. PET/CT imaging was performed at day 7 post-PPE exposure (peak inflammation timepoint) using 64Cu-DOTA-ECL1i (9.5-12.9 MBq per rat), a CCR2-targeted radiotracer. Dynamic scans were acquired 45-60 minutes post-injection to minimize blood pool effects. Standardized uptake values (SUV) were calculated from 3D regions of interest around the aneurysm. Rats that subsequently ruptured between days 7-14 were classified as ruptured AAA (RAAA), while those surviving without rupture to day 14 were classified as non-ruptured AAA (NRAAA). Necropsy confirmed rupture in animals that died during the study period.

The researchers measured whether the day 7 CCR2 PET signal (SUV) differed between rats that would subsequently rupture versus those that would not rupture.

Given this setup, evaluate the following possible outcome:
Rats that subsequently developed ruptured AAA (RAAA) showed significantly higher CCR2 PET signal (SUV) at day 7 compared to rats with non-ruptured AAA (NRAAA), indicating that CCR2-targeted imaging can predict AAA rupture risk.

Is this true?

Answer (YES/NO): YES